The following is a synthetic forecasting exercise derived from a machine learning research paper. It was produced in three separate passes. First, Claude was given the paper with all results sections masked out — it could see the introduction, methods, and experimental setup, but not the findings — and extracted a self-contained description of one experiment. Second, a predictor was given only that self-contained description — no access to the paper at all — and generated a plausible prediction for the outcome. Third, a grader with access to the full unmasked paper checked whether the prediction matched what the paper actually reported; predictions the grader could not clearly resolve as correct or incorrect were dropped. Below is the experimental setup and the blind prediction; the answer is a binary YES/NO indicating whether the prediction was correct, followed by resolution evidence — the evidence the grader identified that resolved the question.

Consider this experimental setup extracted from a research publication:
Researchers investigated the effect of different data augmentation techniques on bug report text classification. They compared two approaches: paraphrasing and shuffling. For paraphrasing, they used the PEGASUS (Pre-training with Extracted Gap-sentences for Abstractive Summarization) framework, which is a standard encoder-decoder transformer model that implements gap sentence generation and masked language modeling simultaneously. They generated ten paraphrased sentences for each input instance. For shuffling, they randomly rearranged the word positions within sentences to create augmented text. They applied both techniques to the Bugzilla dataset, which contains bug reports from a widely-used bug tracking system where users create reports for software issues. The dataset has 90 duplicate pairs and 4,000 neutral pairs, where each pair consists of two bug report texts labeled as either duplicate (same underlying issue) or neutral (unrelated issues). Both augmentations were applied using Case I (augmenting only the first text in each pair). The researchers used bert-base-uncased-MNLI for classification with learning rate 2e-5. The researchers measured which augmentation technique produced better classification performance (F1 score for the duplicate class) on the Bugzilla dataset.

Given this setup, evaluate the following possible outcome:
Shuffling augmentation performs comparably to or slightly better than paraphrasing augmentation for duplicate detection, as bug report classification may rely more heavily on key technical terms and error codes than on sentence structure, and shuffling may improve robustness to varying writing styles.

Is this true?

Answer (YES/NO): NO